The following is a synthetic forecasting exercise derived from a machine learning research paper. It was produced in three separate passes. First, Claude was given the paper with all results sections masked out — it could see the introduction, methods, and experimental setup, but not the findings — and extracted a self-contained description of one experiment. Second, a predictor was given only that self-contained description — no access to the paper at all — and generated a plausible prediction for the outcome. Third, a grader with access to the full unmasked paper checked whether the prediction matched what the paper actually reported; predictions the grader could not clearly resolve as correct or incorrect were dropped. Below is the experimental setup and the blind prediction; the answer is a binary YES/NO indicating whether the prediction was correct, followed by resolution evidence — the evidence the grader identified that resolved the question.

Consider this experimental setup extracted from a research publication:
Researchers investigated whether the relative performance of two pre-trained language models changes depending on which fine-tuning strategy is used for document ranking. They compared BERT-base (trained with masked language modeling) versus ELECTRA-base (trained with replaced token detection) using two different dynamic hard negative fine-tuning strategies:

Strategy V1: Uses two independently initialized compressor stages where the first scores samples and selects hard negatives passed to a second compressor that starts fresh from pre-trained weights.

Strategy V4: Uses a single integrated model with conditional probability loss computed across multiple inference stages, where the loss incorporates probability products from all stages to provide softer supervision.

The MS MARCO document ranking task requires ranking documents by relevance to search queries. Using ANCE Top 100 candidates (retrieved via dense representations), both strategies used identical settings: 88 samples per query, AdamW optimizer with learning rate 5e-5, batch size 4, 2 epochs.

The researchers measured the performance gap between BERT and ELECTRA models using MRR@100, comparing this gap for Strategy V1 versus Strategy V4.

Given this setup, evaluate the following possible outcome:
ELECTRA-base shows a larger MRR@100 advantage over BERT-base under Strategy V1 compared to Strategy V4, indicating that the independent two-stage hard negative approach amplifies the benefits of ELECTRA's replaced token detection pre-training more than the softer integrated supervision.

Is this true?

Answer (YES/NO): NO